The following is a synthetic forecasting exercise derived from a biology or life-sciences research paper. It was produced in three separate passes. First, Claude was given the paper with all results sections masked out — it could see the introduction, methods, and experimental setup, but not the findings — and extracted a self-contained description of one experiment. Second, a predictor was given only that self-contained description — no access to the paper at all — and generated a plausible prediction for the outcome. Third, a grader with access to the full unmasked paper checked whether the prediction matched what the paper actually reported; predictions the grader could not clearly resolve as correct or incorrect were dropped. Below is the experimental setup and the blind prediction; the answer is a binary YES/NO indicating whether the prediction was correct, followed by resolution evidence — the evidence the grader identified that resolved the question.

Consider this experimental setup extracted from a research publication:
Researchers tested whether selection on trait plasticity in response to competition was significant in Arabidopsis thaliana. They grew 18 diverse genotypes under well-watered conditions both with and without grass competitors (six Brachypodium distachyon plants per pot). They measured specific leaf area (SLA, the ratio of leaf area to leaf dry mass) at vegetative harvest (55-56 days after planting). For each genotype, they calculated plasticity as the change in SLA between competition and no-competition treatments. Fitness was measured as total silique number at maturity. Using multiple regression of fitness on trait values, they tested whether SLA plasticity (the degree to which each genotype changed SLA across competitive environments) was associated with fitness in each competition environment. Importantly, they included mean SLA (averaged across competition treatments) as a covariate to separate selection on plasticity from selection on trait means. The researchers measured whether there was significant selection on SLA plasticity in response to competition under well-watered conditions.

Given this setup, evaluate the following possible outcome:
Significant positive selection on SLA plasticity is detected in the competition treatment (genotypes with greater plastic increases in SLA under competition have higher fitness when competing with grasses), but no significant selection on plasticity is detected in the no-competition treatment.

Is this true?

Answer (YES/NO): NO